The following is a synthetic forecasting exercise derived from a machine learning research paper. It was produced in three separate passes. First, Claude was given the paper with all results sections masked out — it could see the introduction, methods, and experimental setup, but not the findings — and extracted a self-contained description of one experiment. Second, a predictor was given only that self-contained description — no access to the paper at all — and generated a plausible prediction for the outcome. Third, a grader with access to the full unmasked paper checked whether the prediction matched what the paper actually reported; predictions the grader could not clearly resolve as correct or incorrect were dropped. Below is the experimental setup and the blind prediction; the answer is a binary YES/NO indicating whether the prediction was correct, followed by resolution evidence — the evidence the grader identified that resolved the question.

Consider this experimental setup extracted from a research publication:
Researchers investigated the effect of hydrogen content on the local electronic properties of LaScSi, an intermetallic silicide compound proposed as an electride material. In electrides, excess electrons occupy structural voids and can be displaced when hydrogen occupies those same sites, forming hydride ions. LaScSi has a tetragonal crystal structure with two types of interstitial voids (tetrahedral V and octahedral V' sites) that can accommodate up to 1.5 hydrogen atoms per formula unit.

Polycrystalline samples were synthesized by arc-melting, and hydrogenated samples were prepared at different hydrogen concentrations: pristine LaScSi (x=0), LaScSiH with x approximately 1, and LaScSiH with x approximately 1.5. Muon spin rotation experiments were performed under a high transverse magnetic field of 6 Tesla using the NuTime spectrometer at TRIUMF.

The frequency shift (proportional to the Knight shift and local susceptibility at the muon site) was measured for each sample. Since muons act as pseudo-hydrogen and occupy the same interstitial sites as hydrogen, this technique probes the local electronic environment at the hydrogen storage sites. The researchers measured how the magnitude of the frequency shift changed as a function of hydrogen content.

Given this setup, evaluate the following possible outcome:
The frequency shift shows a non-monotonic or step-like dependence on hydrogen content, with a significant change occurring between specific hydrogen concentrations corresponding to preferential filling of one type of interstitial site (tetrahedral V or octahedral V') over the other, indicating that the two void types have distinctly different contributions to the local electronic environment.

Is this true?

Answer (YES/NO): NO